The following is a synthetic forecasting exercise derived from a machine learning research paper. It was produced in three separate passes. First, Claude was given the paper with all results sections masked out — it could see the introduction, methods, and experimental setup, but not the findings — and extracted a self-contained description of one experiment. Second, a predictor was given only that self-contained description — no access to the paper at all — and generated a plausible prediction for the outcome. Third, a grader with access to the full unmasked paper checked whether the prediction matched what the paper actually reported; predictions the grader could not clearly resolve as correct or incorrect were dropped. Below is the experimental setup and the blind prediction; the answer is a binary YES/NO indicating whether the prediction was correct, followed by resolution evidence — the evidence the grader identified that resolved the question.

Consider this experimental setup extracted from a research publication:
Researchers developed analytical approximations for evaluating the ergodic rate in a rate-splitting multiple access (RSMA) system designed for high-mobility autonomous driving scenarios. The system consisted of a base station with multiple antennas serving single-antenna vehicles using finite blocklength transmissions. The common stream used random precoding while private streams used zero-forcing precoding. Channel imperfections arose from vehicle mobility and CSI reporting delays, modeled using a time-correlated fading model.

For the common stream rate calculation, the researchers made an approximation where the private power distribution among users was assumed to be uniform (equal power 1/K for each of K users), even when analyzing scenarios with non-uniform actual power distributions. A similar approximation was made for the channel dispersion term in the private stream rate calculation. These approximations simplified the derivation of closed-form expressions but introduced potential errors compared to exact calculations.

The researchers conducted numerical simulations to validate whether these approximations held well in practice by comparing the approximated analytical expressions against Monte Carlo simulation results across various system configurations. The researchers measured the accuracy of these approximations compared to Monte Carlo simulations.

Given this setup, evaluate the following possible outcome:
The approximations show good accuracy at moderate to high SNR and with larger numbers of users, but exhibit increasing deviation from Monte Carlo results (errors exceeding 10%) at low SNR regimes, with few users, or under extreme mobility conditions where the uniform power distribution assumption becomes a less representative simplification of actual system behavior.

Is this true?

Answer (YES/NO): NO